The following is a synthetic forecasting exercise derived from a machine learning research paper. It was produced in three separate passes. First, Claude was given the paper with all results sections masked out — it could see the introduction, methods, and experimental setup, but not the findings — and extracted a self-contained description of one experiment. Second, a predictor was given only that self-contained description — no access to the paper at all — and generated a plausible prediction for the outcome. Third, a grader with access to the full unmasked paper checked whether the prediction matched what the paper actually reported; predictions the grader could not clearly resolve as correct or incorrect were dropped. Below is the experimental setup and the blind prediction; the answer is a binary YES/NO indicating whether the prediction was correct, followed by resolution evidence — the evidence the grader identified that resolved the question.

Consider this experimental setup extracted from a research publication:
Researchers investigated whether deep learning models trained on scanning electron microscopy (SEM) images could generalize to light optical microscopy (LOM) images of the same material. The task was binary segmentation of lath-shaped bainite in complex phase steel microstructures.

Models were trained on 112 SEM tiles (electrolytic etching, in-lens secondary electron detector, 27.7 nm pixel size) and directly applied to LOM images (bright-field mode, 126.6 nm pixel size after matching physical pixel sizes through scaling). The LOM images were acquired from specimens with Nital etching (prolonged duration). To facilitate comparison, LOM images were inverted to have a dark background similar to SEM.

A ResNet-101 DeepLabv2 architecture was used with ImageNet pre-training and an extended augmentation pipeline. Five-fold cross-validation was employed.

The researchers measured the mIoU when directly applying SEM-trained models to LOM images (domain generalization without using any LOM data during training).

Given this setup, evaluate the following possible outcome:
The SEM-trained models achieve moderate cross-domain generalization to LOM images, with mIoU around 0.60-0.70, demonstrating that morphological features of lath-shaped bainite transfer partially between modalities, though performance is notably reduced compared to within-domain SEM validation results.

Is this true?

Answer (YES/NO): NO